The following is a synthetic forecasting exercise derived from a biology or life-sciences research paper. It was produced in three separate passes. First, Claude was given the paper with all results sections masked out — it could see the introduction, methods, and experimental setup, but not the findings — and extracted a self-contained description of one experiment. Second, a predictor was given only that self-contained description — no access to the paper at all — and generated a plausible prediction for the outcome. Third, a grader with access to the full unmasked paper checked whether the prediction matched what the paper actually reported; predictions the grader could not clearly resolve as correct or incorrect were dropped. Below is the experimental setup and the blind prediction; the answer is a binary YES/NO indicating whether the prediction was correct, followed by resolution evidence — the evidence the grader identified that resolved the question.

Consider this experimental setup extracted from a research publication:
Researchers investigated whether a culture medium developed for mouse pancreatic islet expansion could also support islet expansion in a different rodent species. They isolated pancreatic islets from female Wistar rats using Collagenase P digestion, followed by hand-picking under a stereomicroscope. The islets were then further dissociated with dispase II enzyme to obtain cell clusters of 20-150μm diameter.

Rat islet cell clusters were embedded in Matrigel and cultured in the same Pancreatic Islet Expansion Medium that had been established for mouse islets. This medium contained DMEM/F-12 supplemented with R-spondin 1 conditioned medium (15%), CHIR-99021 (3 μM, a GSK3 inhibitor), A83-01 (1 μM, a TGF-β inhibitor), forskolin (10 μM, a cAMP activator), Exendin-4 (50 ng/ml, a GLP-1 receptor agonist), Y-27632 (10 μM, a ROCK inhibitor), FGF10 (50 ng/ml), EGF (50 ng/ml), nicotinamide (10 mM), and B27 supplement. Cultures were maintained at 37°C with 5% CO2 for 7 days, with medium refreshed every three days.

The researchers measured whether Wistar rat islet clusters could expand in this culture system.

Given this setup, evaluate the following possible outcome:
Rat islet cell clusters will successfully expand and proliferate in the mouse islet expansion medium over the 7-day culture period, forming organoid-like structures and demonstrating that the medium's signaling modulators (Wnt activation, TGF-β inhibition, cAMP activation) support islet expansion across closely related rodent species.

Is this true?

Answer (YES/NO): YES